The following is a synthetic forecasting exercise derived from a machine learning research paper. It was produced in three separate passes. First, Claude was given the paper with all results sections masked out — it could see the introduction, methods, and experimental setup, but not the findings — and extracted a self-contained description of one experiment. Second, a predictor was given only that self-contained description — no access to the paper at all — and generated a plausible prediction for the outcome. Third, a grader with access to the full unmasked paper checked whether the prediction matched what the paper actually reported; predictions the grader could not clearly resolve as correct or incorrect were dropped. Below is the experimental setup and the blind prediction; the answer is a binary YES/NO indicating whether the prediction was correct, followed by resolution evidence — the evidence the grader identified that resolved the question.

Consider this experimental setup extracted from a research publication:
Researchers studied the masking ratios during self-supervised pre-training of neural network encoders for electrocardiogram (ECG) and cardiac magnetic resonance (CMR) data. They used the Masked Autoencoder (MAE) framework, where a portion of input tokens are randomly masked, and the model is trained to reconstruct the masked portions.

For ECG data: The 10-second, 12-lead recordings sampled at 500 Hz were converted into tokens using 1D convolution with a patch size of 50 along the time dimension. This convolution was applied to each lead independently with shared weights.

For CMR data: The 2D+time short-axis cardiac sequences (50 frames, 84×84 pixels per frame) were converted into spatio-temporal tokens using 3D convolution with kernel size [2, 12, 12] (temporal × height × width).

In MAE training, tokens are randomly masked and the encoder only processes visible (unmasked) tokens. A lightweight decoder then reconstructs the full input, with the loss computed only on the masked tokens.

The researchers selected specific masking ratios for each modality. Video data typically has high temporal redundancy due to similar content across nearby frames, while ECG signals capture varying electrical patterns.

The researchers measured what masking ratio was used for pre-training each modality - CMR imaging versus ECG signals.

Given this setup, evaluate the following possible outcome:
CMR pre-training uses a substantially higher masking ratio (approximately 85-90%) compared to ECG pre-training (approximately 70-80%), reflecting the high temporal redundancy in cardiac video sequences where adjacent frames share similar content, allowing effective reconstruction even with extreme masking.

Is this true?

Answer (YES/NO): YES